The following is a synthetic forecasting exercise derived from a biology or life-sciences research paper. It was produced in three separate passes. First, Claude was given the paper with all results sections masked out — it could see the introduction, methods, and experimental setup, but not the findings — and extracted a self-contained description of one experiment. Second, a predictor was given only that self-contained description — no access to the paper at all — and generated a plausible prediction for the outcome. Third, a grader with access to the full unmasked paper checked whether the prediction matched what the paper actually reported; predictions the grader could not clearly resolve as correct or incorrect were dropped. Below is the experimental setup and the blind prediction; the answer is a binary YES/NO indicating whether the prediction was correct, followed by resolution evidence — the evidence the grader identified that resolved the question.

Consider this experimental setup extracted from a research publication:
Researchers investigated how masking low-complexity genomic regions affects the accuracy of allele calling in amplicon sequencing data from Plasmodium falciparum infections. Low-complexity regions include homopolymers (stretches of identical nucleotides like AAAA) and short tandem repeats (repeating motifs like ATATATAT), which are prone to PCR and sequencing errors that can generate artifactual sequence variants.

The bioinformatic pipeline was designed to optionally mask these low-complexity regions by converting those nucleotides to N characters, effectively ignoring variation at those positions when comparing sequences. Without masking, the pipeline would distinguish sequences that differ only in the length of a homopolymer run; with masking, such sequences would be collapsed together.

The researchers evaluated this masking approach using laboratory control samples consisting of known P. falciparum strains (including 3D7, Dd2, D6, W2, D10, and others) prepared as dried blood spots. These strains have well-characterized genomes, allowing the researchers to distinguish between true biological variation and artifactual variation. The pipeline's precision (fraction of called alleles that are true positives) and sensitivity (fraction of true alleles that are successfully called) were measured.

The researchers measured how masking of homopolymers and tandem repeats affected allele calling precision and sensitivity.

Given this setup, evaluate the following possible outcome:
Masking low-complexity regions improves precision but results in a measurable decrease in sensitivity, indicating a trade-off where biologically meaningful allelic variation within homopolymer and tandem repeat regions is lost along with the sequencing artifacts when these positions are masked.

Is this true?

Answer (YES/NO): YES